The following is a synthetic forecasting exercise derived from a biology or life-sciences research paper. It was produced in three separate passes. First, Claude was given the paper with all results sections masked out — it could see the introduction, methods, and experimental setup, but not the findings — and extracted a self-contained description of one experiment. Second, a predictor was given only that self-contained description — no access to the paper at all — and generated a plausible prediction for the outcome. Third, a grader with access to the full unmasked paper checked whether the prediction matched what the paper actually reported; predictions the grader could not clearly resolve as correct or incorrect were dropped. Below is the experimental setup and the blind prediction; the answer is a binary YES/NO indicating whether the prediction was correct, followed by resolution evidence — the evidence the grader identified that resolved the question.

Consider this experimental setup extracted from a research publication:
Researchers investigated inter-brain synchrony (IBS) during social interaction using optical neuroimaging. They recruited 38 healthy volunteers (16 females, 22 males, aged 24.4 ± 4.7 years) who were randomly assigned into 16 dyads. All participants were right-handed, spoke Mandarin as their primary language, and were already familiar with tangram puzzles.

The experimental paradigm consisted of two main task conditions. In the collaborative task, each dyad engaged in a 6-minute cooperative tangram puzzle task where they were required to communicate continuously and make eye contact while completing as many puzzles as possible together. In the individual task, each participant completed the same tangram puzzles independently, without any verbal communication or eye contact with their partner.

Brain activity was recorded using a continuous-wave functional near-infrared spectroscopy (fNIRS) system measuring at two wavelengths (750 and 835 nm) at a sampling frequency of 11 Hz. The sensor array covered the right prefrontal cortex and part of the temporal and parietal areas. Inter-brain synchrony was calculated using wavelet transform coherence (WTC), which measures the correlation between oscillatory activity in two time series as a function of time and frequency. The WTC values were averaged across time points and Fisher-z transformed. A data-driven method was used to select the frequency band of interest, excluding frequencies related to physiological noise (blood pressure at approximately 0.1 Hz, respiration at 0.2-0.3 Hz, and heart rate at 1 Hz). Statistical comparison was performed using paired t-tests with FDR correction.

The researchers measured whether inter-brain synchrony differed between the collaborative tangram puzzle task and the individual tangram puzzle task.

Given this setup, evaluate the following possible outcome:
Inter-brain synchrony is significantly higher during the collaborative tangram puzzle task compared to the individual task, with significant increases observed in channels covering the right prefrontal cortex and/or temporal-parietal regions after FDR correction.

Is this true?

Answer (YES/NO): YES